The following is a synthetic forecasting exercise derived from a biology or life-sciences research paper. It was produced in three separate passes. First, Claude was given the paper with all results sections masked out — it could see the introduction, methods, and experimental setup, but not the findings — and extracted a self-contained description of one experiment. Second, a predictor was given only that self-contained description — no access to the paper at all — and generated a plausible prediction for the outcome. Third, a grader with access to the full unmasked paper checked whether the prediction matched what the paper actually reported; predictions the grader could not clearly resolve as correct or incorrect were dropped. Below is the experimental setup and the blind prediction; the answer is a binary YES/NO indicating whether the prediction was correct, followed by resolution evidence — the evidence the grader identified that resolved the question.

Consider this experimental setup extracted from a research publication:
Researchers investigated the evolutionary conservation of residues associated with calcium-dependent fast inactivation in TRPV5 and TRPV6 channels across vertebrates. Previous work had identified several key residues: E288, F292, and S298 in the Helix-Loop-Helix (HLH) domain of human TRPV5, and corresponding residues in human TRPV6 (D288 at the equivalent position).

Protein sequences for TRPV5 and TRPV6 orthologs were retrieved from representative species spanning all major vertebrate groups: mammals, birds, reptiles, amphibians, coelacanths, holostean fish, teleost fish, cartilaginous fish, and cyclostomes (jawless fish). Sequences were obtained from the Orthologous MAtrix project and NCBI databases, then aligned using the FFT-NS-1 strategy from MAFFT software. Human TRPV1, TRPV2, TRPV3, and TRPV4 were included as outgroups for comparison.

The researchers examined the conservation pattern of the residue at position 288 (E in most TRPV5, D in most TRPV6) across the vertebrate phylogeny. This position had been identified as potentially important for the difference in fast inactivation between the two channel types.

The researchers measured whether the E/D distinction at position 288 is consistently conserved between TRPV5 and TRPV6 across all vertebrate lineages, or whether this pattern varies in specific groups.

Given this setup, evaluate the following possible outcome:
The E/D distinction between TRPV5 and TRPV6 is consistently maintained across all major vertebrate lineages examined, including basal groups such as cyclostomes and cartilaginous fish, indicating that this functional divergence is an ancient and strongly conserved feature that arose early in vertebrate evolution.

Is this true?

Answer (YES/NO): NO